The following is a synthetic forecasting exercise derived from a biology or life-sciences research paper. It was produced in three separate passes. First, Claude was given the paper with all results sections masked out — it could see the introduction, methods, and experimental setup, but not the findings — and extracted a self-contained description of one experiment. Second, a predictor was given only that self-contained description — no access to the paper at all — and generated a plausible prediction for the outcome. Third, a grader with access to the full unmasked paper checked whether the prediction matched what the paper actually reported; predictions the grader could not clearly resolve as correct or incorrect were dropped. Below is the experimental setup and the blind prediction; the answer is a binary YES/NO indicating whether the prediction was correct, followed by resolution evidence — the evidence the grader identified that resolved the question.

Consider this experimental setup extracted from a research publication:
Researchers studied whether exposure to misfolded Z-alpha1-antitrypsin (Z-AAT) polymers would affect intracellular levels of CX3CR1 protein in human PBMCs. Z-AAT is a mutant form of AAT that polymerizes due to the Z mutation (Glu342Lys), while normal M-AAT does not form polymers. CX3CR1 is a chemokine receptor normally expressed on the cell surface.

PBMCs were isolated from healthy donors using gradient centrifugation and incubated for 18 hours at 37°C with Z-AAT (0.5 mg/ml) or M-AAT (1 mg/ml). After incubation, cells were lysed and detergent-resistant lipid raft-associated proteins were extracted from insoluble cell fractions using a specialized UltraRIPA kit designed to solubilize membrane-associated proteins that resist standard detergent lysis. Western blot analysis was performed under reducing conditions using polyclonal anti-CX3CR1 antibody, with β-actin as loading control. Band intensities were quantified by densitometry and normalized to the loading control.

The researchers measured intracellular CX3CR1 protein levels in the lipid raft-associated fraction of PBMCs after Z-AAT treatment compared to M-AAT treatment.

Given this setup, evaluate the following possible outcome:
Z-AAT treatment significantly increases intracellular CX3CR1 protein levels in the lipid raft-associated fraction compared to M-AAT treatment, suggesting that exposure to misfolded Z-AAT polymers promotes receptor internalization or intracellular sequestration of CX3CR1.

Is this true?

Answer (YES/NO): YES